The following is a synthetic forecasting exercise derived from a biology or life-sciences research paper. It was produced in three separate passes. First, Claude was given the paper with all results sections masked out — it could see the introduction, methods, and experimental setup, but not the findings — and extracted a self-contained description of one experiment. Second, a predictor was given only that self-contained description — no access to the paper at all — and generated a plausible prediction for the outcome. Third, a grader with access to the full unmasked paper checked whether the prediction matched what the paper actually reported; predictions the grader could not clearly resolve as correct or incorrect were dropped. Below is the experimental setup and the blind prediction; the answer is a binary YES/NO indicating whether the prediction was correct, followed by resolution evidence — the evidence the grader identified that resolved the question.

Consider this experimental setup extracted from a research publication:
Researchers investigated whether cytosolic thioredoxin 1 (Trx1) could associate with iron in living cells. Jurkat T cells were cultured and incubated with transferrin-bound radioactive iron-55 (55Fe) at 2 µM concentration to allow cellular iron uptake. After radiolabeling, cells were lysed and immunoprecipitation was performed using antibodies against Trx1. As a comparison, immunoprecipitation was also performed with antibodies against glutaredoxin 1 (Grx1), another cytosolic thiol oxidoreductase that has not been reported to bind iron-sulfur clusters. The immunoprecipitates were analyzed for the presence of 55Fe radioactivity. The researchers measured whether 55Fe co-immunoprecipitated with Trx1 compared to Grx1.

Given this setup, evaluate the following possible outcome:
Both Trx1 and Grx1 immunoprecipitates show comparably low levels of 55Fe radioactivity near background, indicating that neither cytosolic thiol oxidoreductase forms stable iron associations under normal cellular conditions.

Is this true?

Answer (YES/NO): NO